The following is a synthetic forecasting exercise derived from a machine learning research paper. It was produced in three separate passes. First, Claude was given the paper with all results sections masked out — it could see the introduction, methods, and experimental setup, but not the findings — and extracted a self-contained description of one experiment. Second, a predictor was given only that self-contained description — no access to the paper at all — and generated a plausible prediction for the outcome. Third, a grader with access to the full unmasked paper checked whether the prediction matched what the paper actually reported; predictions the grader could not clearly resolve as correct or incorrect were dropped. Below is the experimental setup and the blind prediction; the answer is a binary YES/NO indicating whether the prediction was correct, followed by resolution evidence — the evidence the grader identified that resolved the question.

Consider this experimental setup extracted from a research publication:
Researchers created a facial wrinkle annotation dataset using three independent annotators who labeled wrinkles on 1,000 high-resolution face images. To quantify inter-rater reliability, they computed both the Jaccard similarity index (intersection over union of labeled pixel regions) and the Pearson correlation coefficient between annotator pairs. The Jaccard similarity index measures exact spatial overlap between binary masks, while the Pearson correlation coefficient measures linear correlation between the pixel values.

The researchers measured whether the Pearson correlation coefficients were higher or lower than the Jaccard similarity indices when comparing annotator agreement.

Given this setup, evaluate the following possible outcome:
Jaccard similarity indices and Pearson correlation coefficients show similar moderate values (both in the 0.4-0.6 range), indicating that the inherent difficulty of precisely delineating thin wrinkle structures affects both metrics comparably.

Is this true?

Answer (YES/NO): NO